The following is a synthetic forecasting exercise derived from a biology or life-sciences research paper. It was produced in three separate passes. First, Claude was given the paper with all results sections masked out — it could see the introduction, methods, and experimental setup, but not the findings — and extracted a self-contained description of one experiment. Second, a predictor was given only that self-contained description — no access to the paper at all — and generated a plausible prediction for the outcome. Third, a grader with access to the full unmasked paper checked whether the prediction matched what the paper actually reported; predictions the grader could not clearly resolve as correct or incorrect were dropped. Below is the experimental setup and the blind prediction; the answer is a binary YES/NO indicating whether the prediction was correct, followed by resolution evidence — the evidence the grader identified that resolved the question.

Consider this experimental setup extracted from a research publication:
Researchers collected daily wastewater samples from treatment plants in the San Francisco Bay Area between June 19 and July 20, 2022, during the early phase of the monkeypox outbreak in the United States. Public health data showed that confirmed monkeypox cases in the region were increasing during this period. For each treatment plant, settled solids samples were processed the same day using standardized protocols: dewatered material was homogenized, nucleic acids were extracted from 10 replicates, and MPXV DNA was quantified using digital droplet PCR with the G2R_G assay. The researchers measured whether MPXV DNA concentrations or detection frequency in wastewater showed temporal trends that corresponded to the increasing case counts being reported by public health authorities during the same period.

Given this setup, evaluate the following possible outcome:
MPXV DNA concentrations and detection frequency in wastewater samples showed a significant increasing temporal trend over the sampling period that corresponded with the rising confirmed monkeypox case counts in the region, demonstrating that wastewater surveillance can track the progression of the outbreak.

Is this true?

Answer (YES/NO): NO